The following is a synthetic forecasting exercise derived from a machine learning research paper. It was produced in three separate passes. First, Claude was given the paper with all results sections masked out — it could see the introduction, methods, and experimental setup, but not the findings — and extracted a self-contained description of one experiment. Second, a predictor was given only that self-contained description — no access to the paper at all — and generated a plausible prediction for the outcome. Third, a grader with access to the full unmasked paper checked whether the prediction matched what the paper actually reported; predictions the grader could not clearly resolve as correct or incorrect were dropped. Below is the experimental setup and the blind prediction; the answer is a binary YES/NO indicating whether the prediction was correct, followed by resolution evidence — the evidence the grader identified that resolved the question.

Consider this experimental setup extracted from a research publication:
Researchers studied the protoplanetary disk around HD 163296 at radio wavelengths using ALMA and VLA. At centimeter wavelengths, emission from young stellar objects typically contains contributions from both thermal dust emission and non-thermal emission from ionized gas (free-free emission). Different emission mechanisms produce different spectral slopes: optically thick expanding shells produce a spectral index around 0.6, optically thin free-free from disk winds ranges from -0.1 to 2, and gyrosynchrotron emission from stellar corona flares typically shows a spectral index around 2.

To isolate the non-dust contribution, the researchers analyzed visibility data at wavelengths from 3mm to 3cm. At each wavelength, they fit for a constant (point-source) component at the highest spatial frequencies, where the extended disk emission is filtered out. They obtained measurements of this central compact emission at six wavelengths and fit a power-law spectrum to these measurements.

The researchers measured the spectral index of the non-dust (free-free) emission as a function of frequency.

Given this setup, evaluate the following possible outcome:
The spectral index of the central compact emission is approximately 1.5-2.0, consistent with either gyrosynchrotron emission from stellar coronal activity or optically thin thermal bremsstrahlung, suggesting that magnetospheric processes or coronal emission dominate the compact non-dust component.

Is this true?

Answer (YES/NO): NO